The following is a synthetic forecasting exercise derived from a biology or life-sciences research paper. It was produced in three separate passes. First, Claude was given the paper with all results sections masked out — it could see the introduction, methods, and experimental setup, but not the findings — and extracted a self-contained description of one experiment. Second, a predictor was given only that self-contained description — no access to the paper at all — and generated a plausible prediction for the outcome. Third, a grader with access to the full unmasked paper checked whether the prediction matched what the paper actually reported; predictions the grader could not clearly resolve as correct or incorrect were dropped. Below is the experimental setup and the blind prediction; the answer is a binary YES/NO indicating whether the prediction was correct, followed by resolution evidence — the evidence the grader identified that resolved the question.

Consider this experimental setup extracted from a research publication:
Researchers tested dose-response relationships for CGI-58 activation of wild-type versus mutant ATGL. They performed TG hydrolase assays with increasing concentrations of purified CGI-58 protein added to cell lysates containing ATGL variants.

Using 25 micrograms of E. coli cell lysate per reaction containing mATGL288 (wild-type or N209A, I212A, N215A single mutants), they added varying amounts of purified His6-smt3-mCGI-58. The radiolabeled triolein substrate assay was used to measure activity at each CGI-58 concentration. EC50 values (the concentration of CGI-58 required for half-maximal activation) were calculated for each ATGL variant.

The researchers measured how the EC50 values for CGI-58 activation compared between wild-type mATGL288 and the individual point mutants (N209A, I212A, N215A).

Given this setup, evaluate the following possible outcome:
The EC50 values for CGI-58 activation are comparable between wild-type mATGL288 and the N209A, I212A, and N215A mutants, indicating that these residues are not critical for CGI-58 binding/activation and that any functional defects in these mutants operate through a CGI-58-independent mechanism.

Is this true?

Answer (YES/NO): NO